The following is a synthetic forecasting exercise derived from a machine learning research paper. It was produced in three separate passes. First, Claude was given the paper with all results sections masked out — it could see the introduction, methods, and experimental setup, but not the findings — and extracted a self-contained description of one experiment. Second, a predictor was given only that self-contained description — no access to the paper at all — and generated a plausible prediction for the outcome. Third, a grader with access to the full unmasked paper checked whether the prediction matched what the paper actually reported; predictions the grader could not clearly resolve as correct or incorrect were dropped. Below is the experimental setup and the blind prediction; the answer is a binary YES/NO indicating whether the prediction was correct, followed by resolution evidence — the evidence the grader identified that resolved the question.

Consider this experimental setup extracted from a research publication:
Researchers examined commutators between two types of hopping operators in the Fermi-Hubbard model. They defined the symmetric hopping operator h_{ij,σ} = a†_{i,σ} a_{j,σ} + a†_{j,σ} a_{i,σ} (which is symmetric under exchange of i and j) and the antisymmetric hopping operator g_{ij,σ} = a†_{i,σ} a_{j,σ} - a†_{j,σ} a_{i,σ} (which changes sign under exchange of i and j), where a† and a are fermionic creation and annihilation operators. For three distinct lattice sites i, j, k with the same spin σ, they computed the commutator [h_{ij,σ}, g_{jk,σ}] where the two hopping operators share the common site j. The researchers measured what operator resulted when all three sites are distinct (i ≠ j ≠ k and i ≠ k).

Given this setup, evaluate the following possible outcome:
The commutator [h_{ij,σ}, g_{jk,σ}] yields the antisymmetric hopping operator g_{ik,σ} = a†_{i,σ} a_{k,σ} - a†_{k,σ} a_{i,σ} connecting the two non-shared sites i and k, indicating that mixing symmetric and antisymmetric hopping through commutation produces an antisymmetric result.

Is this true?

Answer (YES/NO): NO